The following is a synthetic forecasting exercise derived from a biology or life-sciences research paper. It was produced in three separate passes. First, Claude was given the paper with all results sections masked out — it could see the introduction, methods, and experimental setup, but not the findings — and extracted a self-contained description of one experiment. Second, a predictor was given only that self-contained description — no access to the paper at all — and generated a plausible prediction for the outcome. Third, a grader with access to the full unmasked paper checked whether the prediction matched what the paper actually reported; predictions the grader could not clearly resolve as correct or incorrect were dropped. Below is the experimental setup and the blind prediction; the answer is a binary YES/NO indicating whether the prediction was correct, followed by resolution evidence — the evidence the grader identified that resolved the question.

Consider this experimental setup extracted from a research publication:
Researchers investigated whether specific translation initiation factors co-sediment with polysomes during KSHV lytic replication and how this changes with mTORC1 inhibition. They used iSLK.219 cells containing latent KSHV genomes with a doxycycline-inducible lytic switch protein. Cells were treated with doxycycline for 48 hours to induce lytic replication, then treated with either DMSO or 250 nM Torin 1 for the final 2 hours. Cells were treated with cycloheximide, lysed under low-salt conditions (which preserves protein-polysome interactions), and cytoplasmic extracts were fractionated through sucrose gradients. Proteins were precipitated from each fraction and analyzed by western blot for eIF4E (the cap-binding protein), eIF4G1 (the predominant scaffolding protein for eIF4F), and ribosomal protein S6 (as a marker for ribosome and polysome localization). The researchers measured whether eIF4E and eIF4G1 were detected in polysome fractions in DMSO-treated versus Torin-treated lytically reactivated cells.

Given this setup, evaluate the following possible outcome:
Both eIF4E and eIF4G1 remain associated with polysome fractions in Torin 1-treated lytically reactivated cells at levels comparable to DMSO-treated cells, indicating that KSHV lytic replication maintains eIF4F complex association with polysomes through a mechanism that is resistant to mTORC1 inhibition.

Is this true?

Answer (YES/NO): NO